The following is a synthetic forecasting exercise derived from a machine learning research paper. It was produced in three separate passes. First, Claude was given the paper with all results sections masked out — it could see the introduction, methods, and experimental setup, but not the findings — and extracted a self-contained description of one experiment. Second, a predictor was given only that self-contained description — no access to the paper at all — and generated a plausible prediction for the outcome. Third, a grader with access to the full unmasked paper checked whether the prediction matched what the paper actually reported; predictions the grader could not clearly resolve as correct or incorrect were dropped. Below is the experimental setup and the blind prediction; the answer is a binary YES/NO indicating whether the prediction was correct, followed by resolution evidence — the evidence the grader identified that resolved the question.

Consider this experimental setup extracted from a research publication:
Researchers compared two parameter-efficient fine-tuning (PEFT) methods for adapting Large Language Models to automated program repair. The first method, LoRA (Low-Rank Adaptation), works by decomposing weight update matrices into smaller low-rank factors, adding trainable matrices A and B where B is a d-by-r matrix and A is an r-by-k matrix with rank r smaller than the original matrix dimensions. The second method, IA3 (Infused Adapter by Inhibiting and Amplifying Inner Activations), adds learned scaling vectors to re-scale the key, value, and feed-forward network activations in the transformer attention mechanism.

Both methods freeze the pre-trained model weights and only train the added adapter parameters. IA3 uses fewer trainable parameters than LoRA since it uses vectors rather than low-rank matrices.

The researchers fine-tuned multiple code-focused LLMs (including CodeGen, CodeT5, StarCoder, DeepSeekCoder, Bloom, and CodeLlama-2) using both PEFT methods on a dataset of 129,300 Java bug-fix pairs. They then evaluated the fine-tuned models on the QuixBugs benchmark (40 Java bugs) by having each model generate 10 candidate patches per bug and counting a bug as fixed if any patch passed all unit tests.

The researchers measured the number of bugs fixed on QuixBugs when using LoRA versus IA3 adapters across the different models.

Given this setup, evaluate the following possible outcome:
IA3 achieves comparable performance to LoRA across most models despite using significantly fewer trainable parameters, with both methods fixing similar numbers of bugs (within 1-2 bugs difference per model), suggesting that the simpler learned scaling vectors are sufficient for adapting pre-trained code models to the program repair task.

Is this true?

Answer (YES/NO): NO